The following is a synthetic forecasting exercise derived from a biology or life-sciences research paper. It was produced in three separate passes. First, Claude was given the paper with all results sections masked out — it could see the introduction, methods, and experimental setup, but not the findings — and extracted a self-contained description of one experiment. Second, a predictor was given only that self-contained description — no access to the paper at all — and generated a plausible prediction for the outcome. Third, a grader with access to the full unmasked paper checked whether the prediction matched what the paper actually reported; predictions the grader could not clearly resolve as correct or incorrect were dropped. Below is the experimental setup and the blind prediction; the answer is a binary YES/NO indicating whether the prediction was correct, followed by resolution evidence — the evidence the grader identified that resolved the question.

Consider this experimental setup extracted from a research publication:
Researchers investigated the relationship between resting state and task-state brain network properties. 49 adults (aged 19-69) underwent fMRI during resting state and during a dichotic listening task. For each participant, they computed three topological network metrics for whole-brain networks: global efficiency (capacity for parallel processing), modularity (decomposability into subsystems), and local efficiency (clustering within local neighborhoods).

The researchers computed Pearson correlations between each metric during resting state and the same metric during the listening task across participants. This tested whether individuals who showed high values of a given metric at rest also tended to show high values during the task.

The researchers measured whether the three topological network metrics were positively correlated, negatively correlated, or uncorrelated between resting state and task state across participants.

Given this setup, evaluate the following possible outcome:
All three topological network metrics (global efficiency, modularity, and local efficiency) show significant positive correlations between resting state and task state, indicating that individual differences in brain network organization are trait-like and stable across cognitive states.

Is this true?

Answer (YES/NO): YES